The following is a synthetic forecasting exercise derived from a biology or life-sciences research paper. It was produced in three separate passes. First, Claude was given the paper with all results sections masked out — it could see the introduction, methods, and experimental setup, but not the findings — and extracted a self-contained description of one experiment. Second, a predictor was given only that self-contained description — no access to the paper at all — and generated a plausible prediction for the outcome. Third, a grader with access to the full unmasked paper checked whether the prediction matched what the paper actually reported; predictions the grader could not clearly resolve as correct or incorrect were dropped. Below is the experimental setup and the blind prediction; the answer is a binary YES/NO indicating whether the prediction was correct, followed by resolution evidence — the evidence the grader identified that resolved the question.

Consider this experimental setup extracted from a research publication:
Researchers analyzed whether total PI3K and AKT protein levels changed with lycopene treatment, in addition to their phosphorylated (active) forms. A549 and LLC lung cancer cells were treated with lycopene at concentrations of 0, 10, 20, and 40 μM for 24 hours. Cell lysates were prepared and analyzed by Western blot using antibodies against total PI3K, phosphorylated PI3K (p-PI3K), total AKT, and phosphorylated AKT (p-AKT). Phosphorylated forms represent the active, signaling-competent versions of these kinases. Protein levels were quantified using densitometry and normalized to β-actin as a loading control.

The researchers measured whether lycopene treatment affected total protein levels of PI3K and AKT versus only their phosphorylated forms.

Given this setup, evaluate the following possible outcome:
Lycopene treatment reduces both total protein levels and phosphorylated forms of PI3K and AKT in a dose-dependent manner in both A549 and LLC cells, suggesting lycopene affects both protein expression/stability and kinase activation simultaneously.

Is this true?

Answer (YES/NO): NO